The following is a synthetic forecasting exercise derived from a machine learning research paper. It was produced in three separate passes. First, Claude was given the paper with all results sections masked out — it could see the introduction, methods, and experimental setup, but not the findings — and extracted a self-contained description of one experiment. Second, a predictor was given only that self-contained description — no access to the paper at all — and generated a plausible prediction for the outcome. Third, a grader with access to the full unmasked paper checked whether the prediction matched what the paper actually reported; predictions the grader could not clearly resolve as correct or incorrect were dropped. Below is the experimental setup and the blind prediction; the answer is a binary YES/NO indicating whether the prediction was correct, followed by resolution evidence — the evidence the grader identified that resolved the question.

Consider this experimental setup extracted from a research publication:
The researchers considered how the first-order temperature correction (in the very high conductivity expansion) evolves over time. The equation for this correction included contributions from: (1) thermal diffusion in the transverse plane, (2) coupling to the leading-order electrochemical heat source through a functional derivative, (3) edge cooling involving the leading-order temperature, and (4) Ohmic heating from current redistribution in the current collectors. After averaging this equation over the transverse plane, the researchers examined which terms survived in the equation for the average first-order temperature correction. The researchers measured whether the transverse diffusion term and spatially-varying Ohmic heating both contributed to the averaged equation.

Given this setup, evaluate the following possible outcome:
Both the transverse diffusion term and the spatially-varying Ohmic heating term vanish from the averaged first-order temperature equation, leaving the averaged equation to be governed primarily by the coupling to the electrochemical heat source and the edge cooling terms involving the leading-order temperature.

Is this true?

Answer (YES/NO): NO